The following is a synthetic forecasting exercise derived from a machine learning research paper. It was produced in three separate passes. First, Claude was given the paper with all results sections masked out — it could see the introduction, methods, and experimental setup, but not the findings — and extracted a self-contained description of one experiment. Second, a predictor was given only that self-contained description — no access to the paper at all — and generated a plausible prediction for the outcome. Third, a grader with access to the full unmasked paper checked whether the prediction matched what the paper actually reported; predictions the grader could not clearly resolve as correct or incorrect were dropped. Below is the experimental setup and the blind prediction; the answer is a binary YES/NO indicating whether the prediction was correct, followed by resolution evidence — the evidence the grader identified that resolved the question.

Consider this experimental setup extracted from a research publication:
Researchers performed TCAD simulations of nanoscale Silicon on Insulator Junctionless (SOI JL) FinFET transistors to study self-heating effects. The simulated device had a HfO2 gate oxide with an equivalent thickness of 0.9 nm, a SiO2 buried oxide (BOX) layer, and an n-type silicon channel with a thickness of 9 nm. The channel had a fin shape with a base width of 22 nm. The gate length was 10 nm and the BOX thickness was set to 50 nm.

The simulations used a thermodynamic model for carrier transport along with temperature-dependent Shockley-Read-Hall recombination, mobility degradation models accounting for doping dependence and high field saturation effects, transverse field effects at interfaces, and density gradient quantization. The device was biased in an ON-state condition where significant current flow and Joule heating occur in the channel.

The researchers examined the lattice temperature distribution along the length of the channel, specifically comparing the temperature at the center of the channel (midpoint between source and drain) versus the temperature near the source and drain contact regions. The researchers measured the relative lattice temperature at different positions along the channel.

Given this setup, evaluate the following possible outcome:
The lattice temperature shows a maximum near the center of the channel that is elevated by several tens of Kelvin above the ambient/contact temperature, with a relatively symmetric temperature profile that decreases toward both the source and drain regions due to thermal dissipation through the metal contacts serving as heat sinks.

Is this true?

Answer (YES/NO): NO